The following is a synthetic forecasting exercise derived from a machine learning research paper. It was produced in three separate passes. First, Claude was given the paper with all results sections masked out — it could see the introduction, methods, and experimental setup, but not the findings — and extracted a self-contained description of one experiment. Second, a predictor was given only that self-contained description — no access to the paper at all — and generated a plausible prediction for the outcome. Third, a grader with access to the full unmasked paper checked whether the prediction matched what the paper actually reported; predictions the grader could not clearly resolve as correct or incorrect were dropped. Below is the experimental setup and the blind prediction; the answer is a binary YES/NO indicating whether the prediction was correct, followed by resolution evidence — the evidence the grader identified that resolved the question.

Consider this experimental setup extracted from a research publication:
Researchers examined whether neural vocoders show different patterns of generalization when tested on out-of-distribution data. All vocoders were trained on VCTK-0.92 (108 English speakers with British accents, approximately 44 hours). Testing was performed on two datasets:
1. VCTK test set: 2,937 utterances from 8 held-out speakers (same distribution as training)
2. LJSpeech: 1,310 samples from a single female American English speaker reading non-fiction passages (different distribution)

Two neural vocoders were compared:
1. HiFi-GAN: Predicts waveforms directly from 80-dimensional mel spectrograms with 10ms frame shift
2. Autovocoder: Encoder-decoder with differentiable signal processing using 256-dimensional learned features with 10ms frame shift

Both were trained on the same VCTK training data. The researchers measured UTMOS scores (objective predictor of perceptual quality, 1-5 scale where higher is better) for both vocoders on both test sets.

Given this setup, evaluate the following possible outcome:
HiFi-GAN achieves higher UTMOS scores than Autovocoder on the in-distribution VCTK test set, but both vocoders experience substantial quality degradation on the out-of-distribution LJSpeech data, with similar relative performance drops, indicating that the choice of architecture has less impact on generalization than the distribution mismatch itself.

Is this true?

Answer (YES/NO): NO